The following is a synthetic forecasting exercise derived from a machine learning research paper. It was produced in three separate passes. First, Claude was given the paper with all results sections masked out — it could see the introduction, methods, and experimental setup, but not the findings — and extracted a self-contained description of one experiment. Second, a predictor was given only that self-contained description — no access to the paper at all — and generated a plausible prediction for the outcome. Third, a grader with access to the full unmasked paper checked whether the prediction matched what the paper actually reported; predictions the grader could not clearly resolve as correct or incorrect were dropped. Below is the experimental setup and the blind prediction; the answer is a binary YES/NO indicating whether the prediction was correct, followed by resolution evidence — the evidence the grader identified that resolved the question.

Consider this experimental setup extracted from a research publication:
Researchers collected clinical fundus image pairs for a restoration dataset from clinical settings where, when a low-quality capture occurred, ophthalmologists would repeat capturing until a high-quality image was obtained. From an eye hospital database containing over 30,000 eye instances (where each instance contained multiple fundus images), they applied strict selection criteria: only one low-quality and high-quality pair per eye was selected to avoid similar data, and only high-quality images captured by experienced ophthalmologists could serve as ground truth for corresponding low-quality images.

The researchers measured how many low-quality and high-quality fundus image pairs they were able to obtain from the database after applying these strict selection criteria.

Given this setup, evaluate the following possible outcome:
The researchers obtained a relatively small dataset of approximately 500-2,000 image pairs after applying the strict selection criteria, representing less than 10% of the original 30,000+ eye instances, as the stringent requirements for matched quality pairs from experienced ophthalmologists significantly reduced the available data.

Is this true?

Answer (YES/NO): NO